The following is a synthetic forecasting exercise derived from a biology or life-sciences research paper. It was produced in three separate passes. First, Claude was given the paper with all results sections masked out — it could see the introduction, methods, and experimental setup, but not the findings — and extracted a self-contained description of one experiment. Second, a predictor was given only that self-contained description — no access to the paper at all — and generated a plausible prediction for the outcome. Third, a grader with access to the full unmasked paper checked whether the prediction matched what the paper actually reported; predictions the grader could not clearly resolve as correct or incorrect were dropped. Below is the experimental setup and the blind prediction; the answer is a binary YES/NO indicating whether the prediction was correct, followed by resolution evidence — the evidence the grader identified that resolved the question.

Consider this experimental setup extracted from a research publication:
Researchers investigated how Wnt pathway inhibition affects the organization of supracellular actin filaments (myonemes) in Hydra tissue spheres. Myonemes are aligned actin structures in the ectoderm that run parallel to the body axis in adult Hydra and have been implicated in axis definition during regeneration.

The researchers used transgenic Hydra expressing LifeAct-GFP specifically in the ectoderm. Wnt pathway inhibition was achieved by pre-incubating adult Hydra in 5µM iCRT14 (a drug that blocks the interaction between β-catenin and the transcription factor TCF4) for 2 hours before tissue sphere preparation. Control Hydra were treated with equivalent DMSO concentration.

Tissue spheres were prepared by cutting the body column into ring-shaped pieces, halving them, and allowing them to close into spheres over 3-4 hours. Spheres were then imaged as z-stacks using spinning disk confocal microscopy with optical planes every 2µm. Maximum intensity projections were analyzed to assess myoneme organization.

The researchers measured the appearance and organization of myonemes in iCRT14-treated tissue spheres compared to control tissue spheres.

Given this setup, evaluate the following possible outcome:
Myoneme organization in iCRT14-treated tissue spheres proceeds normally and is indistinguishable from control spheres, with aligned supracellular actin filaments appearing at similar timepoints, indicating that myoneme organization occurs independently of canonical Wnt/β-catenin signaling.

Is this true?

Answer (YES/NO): NO